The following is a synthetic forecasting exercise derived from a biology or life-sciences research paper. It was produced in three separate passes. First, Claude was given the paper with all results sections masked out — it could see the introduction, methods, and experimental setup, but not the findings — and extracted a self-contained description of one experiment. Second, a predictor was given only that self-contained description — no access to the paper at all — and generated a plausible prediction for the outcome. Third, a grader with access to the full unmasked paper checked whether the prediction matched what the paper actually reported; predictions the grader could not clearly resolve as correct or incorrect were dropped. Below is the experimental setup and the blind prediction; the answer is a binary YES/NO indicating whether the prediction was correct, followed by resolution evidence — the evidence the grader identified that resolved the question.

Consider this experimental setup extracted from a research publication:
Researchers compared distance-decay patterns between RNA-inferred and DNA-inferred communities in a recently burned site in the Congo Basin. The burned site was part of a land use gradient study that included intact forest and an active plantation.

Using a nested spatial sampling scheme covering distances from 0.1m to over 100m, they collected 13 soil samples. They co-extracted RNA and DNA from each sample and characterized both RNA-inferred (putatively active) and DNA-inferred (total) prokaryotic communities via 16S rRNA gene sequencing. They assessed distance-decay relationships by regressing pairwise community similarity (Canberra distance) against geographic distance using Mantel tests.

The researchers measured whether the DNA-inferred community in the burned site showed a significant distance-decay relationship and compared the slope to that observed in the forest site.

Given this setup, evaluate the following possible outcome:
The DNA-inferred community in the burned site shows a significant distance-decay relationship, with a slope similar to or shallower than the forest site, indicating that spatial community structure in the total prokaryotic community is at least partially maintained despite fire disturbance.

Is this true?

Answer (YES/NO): YES